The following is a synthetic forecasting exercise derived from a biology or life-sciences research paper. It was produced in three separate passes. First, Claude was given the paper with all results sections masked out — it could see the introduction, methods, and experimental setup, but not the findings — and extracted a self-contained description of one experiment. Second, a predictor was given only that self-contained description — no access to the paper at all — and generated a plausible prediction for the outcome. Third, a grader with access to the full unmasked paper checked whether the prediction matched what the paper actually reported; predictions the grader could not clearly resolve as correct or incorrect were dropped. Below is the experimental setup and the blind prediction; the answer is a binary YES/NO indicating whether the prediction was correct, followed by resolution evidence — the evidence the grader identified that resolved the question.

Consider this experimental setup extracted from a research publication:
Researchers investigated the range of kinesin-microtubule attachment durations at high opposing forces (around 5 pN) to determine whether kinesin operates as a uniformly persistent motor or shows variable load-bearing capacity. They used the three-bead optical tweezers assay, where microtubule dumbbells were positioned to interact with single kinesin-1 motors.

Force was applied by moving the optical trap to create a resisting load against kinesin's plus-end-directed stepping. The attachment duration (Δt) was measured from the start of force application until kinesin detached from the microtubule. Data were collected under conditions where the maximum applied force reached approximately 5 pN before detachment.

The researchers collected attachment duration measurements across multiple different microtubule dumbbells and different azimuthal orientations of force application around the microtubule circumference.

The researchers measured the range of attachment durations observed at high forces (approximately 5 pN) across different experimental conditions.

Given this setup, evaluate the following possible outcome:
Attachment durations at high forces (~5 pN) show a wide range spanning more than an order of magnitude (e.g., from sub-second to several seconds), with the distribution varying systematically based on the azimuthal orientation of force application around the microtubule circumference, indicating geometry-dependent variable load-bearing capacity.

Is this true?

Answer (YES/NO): YES